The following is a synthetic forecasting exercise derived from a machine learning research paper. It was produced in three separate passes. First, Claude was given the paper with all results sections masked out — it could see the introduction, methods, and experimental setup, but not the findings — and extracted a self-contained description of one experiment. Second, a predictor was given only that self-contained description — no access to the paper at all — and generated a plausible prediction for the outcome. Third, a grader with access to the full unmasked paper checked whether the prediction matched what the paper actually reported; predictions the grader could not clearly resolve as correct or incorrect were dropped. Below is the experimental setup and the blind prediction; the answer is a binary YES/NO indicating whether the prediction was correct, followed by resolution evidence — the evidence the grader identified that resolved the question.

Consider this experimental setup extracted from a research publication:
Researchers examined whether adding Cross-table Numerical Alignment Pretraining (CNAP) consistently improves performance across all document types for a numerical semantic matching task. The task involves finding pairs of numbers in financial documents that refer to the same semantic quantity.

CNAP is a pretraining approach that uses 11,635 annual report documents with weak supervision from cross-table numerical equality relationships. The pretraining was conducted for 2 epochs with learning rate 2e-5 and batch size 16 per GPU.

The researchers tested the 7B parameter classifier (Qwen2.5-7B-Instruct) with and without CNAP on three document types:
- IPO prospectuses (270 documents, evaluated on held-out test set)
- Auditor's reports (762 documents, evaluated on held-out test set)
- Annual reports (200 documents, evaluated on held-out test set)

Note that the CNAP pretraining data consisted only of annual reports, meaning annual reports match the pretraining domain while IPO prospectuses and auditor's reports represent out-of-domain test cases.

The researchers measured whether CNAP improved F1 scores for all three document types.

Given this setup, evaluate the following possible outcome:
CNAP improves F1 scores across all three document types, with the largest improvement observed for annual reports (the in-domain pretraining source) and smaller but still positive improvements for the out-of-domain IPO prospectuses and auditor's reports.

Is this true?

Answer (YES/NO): NO